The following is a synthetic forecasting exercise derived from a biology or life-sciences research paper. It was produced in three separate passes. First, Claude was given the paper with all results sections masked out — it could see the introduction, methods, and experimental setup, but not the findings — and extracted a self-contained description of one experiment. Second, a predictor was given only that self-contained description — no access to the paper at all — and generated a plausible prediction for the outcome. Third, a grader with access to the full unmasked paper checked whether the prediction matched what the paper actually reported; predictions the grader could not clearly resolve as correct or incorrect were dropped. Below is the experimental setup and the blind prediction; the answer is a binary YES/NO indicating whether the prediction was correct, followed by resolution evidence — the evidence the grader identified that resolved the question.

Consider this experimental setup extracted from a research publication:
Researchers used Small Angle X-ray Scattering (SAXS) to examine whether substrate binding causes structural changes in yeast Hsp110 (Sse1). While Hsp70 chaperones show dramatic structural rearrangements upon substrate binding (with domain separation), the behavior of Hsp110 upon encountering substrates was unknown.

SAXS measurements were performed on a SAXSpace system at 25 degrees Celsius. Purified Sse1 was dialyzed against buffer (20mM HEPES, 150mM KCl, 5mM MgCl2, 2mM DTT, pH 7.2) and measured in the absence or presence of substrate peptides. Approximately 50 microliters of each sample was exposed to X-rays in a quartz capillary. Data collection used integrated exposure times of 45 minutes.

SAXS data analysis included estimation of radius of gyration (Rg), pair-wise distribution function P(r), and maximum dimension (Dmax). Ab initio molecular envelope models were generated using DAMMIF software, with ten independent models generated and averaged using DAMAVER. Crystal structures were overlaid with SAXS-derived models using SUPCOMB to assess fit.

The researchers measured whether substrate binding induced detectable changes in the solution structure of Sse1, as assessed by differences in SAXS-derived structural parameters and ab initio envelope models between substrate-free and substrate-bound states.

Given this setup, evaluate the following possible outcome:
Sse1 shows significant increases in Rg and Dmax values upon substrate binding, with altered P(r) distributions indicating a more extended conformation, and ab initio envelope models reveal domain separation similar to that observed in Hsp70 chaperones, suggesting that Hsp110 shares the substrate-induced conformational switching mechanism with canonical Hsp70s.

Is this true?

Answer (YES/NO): NO